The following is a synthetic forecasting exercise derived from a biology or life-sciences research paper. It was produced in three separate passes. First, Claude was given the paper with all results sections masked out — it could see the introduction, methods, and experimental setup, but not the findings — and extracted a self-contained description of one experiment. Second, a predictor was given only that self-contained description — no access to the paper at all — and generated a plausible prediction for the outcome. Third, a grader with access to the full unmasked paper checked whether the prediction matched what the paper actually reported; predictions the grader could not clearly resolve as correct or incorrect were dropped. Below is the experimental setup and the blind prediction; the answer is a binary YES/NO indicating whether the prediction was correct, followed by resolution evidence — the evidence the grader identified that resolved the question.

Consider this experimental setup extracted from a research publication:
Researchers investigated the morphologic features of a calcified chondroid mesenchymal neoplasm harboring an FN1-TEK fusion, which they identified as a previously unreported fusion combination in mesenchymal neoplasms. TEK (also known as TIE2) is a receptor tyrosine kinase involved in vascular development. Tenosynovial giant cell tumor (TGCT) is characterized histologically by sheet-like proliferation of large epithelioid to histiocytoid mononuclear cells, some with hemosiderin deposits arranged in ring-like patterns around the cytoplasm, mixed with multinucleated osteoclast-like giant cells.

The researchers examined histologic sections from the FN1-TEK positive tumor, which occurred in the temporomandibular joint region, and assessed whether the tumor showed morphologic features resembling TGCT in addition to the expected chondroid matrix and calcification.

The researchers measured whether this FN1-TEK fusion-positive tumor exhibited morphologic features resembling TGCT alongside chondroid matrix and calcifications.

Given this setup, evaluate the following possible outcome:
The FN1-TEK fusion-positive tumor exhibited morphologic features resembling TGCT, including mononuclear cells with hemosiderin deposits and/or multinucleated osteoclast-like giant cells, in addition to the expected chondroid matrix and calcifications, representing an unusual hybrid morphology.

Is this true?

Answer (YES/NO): YES